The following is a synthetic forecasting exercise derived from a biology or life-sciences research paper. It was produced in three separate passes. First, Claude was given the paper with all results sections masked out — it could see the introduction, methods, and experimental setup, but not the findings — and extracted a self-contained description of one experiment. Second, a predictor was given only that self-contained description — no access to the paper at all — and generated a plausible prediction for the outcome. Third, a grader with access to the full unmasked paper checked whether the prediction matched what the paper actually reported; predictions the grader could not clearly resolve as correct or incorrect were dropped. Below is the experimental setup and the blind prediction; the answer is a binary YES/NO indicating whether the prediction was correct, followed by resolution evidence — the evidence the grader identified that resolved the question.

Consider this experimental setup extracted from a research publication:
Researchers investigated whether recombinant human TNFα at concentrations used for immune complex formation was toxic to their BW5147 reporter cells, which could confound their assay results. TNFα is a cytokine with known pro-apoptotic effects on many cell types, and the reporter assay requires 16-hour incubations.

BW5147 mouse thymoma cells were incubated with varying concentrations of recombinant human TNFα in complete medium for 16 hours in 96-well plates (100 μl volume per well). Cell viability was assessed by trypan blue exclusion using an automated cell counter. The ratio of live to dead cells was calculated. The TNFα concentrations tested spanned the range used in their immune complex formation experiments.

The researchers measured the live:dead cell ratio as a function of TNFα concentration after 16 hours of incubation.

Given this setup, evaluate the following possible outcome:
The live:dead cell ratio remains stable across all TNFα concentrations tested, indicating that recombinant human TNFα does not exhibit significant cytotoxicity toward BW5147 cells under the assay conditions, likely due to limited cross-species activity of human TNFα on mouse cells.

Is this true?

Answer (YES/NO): YES